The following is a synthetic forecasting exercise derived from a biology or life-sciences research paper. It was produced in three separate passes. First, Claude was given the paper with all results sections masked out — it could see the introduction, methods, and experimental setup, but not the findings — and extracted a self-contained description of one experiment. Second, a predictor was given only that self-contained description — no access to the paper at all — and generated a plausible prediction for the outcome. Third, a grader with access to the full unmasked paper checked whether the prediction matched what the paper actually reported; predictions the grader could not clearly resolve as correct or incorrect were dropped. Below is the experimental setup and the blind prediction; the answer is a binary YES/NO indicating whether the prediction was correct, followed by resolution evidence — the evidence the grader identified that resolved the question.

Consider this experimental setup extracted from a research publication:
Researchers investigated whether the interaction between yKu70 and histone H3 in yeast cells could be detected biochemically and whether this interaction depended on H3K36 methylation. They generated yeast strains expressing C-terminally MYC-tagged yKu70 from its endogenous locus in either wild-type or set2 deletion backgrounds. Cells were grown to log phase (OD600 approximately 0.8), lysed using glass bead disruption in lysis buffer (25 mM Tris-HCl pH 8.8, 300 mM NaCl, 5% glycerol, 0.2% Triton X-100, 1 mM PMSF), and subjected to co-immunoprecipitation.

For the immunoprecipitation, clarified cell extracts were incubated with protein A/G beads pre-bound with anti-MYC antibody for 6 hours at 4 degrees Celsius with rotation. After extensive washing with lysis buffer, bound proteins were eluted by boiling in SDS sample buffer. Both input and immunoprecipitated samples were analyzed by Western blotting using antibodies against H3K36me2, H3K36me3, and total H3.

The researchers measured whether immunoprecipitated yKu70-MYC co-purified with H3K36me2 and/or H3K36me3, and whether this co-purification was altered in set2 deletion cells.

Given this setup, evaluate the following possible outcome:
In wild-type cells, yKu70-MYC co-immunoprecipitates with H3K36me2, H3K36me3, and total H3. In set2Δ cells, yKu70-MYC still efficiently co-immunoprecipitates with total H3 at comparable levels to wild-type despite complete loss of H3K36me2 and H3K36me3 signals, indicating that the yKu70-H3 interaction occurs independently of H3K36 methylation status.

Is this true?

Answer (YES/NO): NO